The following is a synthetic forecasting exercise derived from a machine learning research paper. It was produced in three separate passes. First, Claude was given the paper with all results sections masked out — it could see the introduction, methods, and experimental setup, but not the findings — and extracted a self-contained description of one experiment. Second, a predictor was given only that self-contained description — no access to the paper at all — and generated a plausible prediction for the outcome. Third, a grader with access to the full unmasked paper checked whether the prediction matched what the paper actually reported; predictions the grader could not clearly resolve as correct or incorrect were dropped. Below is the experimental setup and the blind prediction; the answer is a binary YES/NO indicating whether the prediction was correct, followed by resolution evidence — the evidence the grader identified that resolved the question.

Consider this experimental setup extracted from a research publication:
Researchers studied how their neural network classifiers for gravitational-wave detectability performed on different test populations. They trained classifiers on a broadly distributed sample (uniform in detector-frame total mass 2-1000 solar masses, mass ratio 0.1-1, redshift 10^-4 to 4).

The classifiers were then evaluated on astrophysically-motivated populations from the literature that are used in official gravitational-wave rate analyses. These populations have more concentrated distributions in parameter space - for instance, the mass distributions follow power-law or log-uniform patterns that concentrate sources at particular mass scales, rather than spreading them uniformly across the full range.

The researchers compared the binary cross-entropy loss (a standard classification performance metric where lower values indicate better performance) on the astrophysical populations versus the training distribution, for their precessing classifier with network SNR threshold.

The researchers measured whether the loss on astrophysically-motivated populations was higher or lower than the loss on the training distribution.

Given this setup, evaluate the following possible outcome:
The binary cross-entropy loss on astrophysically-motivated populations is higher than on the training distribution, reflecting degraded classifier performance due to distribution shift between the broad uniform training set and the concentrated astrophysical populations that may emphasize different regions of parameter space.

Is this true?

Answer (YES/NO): NO